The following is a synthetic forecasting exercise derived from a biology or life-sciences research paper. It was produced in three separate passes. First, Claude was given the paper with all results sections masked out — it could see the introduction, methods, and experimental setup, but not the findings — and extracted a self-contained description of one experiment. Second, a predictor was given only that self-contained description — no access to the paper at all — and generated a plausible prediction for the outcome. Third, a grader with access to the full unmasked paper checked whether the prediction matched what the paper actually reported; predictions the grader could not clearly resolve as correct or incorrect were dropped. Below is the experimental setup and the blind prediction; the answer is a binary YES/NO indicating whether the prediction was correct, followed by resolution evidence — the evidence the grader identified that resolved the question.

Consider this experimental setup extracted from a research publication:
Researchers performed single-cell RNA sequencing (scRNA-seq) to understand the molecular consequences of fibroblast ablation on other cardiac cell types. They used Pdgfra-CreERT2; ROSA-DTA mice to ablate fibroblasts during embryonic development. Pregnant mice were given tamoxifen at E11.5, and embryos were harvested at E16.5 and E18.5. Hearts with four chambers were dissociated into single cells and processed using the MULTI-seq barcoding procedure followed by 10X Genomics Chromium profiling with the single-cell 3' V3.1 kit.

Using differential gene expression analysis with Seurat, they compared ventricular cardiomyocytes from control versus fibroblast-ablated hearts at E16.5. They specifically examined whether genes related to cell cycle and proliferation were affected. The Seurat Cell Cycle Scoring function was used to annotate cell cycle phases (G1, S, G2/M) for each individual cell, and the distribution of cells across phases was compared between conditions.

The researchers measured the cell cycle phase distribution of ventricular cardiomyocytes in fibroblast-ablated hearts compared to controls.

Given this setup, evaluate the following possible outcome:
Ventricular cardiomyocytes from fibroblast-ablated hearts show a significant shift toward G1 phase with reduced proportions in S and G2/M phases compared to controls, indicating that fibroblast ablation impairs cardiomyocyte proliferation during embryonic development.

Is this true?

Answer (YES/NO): NO